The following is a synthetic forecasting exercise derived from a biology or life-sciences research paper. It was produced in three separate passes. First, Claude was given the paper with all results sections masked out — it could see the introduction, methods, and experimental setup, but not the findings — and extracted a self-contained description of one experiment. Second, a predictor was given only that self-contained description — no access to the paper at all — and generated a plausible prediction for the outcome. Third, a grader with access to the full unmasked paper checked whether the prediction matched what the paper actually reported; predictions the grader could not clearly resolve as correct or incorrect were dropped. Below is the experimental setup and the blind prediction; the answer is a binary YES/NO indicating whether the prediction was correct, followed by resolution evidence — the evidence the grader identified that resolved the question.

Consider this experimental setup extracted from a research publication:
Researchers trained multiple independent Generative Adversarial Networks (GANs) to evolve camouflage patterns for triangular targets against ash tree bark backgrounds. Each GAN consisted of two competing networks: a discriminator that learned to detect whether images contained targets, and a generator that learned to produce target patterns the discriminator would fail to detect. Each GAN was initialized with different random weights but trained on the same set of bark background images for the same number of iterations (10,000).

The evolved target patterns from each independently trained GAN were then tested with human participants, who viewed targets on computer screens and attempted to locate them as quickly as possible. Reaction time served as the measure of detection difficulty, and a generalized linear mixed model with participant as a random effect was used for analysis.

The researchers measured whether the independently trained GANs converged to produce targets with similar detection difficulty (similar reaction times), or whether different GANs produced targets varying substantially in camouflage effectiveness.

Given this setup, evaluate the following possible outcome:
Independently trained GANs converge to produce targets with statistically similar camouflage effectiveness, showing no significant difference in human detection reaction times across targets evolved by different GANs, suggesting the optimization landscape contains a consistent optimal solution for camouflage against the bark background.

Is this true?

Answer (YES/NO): NO